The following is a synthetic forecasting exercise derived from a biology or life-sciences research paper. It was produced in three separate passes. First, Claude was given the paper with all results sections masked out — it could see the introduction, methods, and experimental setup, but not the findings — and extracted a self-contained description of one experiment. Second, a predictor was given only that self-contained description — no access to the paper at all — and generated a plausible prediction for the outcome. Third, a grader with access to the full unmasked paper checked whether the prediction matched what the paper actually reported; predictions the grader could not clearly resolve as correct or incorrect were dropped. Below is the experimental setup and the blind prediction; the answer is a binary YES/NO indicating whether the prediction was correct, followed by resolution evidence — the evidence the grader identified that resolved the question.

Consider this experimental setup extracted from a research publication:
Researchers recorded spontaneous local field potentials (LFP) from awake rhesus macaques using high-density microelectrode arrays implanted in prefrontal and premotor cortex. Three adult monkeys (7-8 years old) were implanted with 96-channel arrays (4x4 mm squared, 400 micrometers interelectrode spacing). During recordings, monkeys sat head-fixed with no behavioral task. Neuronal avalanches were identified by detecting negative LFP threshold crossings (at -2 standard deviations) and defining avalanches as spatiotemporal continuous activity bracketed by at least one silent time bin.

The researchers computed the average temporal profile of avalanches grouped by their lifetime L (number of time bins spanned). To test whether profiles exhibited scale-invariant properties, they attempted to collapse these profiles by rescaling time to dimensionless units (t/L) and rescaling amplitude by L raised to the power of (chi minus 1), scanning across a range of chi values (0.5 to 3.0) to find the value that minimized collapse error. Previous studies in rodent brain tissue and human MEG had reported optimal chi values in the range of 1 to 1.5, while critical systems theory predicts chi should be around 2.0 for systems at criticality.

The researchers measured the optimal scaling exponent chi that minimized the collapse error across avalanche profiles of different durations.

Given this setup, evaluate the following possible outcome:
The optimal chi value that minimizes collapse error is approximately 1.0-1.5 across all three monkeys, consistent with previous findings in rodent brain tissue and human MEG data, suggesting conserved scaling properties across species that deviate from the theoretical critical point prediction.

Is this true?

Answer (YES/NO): NO